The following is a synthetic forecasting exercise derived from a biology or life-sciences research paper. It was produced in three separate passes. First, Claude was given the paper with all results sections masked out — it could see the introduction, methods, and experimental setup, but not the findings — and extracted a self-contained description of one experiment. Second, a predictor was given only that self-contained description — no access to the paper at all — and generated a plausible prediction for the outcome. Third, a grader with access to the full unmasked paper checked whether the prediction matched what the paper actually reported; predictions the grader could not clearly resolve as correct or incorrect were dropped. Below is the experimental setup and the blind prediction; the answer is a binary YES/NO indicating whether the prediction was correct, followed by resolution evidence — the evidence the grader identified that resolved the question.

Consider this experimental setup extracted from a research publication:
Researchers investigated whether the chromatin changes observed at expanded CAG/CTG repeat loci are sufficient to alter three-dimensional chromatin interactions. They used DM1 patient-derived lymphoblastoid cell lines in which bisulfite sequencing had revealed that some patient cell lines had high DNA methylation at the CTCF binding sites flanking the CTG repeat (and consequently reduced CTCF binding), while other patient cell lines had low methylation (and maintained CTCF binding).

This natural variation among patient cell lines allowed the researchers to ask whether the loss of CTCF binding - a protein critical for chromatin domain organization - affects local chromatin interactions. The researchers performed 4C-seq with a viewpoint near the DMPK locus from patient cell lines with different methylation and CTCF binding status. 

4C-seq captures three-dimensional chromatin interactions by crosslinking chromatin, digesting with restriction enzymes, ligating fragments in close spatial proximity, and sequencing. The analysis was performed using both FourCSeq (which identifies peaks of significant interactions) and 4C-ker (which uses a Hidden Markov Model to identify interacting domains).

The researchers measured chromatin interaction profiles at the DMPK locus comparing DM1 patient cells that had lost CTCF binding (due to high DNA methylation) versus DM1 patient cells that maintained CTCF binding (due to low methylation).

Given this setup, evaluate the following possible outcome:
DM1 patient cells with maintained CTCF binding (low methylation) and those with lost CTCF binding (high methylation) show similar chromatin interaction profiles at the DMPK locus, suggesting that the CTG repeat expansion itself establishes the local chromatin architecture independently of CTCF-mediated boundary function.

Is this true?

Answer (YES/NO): NO